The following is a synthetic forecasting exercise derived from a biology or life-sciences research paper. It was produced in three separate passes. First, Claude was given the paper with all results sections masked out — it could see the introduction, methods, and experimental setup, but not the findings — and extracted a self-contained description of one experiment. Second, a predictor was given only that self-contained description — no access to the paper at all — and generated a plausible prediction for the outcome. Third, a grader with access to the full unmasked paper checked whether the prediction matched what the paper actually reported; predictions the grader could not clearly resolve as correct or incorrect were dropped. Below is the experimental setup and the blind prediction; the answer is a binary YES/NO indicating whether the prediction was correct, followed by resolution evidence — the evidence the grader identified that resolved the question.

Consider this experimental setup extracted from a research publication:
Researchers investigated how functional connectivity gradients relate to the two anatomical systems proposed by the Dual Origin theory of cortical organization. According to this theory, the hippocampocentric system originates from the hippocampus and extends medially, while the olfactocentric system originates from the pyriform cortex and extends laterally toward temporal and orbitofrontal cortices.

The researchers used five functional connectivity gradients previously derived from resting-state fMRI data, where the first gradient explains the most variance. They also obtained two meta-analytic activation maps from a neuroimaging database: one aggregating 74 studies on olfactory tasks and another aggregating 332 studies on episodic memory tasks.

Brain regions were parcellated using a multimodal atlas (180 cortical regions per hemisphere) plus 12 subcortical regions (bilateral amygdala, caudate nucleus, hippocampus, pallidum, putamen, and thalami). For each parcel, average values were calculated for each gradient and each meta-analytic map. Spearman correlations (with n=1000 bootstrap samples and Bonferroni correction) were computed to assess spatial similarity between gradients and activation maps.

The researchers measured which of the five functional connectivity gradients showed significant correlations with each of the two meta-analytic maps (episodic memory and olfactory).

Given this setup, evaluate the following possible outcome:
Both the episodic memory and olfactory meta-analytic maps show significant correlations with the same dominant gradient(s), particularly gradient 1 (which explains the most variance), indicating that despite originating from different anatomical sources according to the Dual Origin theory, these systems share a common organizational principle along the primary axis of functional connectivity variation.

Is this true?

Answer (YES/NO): NO